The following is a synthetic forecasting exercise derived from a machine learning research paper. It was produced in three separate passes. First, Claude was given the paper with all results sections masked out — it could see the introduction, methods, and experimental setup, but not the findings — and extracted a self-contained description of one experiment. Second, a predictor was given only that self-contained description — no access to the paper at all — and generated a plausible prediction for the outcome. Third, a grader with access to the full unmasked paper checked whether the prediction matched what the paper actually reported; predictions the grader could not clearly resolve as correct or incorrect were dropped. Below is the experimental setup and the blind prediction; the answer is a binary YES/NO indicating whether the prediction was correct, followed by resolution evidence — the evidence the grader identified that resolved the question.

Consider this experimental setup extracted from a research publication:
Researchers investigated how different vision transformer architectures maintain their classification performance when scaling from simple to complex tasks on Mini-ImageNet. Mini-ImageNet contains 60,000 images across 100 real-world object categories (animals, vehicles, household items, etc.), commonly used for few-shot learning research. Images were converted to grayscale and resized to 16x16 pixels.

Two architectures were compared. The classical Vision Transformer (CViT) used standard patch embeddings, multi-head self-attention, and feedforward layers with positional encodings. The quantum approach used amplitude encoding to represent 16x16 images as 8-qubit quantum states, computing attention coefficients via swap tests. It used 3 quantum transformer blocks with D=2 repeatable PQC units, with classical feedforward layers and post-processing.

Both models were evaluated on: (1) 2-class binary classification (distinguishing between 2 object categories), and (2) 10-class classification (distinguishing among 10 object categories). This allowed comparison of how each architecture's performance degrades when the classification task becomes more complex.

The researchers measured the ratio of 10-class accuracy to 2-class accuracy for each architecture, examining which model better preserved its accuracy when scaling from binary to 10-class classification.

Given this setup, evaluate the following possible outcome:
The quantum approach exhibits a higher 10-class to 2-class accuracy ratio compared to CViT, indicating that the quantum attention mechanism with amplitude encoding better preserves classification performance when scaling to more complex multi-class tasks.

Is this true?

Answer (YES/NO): NO